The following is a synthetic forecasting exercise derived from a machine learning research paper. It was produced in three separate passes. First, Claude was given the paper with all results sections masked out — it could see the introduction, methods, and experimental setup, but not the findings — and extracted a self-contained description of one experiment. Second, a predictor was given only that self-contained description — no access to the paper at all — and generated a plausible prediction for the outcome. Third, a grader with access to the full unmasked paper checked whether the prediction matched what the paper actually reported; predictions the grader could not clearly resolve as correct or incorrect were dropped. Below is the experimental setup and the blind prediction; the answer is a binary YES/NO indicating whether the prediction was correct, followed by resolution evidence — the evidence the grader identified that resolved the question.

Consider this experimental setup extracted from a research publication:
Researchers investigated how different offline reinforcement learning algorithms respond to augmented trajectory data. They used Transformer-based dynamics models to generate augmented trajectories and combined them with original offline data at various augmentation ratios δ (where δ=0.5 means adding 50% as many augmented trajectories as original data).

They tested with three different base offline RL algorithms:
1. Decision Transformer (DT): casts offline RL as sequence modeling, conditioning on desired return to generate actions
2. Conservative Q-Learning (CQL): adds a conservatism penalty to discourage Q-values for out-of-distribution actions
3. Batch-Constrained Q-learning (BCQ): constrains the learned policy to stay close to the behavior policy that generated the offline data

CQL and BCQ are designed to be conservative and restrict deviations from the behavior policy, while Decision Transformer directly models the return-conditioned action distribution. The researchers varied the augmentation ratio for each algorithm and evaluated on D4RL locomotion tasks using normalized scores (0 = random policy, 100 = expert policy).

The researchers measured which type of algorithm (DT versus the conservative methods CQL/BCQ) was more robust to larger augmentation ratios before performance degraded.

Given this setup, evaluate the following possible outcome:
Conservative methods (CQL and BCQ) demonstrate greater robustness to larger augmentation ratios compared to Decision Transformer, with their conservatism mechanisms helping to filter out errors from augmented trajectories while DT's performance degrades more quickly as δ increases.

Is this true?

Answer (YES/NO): NO